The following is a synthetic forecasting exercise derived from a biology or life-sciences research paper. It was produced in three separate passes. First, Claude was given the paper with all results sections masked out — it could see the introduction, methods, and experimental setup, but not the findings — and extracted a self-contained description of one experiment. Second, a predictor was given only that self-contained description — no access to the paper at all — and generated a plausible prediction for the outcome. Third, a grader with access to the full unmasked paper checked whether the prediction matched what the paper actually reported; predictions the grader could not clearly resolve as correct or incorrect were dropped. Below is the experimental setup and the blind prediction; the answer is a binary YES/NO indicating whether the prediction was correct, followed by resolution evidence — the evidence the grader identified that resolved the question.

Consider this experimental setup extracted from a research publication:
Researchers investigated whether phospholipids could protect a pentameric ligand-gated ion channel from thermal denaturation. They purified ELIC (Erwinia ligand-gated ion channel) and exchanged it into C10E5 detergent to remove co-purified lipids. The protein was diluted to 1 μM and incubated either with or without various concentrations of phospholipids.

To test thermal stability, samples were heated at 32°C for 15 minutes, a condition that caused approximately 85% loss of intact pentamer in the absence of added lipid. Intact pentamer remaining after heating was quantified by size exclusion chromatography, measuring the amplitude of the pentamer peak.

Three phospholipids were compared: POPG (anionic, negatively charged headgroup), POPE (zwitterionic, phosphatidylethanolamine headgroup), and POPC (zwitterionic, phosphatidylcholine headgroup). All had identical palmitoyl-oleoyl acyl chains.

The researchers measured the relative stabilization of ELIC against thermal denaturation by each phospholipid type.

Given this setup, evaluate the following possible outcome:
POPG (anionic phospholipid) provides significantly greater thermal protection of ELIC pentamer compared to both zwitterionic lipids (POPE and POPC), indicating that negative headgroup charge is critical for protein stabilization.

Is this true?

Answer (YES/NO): YES